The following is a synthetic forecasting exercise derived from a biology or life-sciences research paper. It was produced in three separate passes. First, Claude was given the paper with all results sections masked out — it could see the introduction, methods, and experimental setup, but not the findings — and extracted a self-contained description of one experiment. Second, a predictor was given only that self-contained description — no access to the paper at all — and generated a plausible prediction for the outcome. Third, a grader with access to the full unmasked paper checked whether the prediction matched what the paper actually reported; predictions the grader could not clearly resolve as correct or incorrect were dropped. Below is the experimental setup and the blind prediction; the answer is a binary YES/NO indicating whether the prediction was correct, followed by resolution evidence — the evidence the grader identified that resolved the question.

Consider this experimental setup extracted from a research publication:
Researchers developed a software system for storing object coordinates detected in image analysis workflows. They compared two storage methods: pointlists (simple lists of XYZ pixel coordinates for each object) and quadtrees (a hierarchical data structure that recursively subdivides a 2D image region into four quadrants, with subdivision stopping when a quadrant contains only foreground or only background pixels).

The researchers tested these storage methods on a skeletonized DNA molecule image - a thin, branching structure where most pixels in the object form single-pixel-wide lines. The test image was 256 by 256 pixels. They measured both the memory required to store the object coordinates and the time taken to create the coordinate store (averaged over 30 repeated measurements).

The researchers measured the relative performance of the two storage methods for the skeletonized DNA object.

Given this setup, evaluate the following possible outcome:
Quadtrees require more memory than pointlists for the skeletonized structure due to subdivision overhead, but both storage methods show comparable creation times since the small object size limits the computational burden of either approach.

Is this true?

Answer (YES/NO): NO